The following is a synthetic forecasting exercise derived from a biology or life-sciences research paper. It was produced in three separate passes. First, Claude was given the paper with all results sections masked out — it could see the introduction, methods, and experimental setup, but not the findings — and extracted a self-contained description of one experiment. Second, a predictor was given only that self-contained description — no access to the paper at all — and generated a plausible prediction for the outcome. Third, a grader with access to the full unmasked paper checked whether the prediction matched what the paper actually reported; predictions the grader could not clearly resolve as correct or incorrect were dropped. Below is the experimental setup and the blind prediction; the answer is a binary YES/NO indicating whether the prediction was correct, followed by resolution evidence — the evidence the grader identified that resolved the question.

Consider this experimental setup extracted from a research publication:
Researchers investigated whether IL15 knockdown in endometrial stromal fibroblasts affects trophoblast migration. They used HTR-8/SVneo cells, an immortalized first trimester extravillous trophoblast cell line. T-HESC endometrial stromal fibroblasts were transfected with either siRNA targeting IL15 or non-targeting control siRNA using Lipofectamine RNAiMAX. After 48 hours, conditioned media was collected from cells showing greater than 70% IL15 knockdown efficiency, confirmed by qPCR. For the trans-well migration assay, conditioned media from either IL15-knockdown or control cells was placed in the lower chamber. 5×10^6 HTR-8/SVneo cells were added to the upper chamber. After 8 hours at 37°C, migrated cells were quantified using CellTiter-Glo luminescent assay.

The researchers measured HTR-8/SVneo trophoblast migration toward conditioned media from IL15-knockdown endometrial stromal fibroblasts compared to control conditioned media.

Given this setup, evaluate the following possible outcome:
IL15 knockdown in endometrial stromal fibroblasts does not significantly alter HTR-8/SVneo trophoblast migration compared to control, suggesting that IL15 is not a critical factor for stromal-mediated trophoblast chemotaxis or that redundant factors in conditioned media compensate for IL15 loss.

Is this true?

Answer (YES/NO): NO